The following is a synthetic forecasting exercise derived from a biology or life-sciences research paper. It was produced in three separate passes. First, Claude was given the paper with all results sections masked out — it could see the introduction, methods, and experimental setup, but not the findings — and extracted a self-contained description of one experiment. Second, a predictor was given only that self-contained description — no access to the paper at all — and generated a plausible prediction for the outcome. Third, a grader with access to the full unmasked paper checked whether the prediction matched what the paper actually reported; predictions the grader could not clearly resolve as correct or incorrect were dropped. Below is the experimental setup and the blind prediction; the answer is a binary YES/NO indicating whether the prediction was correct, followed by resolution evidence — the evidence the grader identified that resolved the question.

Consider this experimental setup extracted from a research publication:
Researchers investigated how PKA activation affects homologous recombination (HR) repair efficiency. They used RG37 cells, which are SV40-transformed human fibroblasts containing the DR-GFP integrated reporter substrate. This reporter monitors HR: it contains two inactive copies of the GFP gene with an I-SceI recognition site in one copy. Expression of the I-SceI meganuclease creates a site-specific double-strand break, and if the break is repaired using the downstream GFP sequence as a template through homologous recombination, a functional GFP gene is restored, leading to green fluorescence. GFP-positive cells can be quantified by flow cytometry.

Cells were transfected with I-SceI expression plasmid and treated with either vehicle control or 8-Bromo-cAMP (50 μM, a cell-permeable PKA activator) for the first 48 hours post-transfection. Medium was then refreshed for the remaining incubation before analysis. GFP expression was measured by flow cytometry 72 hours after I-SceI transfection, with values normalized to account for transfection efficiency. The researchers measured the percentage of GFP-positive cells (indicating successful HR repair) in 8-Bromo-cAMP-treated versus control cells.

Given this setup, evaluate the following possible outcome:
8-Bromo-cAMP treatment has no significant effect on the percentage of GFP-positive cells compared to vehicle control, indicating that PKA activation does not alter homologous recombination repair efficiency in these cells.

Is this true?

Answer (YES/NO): NO